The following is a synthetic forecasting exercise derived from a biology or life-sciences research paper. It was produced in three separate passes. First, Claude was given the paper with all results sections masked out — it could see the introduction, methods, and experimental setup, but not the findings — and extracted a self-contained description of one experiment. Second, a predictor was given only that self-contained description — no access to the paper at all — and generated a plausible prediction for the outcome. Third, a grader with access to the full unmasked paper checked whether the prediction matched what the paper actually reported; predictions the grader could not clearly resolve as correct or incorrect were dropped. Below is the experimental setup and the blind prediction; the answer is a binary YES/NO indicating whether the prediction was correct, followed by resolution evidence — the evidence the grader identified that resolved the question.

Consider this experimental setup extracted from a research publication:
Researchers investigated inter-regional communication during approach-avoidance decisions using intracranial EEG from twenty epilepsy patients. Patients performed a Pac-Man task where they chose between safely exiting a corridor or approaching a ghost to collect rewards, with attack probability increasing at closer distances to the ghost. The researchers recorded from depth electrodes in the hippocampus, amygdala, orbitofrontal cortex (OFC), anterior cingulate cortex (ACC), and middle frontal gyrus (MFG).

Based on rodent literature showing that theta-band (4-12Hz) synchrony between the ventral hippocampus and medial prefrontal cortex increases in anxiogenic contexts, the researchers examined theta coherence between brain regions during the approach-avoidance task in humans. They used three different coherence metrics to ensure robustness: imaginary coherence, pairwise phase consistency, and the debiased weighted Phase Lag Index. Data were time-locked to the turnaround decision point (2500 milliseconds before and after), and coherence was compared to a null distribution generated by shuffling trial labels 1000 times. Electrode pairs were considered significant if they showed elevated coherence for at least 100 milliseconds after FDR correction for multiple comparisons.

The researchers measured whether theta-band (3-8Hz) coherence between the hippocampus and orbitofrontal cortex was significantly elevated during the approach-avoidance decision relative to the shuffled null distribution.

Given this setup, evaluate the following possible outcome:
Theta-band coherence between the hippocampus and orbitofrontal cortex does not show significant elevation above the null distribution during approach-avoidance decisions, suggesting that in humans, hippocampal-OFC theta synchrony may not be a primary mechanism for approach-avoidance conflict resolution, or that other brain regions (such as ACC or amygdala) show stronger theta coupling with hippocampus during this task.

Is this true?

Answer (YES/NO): NO